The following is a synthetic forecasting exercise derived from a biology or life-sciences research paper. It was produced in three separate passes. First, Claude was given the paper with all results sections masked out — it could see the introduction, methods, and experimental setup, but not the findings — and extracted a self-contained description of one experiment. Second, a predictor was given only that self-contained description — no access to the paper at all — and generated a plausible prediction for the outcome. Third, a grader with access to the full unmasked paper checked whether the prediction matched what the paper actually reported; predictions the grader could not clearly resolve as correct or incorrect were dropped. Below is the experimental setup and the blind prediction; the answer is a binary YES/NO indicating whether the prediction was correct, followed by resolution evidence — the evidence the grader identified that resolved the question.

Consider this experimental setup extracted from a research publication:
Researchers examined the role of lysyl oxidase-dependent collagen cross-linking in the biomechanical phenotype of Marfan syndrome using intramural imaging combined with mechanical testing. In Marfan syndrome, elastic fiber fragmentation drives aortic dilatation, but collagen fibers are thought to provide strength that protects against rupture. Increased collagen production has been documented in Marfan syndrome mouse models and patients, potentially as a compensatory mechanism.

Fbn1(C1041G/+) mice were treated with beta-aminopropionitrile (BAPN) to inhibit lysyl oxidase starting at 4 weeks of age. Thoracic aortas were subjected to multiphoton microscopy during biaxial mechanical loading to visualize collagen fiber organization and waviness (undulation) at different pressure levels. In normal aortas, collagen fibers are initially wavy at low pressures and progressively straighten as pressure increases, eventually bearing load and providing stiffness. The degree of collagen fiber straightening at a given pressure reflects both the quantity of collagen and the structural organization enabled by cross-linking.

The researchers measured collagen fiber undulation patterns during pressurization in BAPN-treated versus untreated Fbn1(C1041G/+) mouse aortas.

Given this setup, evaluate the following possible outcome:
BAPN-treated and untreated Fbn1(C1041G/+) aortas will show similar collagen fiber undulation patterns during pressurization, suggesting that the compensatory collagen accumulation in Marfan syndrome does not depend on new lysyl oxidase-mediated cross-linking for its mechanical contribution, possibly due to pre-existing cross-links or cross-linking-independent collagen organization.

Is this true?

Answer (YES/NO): YES